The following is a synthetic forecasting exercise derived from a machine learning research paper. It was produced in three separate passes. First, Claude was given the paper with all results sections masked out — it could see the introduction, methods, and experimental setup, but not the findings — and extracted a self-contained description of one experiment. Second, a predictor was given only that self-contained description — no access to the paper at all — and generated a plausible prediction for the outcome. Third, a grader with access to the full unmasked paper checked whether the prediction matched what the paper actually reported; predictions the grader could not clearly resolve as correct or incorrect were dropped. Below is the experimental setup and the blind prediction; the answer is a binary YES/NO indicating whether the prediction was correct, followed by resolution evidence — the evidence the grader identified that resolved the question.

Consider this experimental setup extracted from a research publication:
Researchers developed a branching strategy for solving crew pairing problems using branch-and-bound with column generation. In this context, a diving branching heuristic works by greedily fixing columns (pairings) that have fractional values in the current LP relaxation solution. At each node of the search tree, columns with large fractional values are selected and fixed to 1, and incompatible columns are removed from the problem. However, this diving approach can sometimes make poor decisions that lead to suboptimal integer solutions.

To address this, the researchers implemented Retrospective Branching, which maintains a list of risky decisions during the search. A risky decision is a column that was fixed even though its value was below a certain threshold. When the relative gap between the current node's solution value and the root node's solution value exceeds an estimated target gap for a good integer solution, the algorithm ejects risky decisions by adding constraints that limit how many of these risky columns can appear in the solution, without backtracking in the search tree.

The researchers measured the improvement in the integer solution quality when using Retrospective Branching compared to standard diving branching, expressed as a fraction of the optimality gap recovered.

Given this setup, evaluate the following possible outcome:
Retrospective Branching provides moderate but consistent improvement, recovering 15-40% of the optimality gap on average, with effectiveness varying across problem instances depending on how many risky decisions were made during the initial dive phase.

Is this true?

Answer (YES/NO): YES